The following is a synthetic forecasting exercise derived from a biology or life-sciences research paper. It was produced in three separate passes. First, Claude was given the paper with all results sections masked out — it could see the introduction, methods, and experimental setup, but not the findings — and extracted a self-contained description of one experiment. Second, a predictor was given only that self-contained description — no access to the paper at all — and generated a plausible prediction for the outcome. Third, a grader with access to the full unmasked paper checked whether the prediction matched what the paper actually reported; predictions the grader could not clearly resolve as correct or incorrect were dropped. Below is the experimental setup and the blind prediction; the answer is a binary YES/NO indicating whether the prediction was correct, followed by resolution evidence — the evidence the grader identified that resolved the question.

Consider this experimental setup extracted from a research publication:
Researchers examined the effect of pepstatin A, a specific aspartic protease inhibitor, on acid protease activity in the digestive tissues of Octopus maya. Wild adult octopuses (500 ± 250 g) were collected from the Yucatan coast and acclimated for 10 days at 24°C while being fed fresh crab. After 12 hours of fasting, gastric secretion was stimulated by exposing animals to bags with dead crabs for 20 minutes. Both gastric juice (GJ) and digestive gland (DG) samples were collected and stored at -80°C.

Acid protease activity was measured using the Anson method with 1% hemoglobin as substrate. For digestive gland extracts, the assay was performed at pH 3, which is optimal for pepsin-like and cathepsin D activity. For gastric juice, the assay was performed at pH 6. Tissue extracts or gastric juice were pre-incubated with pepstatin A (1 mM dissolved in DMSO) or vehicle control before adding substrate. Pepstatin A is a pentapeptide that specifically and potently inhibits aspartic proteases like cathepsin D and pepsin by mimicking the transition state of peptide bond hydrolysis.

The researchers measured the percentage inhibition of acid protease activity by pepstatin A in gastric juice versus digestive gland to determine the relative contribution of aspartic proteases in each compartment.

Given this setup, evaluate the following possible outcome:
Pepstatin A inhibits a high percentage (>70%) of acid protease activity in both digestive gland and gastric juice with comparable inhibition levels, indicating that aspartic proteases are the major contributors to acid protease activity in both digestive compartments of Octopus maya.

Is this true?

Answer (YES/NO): NO